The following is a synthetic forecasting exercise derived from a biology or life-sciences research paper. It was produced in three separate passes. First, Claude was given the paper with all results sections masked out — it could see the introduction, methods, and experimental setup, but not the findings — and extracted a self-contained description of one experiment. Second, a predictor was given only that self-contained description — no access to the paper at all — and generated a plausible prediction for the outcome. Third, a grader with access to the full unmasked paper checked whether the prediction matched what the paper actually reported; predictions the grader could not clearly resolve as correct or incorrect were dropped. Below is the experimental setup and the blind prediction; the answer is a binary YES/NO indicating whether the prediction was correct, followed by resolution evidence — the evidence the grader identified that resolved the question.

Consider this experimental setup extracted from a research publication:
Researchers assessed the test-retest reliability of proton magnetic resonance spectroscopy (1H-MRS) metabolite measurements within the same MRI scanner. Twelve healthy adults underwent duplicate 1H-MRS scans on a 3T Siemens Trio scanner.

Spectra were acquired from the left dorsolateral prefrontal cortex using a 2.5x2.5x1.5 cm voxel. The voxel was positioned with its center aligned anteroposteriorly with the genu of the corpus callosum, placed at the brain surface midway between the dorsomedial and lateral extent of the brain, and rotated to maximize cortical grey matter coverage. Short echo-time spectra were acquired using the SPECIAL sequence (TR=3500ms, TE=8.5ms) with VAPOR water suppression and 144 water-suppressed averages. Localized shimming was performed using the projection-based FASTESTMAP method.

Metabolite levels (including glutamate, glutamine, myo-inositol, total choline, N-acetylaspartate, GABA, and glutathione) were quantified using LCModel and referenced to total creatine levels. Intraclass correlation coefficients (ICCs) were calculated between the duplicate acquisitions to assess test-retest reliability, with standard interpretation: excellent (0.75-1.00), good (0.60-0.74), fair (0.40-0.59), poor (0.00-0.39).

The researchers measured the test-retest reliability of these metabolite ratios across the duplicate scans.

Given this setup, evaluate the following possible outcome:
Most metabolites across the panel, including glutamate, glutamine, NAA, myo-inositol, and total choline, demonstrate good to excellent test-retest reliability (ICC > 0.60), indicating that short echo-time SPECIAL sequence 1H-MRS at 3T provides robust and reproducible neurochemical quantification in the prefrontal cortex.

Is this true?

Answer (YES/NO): YES